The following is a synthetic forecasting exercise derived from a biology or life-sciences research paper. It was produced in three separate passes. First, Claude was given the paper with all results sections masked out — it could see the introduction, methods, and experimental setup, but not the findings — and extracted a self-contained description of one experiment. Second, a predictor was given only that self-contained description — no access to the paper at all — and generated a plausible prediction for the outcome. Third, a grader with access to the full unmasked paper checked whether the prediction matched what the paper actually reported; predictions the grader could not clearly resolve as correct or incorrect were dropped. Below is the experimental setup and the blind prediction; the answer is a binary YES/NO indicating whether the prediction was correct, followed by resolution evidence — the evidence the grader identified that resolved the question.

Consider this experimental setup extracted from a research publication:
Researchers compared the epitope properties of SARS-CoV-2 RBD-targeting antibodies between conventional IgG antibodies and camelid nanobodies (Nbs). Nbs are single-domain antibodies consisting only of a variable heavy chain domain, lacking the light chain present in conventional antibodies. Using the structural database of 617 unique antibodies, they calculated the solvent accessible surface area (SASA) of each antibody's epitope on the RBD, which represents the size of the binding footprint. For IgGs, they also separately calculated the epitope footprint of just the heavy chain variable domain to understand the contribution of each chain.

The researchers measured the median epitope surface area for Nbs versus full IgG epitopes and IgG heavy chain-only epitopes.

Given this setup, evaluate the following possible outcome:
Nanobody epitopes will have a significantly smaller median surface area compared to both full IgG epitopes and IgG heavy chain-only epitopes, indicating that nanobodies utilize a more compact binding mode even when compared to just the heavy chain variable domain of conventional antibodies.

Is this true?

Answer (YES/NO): NO